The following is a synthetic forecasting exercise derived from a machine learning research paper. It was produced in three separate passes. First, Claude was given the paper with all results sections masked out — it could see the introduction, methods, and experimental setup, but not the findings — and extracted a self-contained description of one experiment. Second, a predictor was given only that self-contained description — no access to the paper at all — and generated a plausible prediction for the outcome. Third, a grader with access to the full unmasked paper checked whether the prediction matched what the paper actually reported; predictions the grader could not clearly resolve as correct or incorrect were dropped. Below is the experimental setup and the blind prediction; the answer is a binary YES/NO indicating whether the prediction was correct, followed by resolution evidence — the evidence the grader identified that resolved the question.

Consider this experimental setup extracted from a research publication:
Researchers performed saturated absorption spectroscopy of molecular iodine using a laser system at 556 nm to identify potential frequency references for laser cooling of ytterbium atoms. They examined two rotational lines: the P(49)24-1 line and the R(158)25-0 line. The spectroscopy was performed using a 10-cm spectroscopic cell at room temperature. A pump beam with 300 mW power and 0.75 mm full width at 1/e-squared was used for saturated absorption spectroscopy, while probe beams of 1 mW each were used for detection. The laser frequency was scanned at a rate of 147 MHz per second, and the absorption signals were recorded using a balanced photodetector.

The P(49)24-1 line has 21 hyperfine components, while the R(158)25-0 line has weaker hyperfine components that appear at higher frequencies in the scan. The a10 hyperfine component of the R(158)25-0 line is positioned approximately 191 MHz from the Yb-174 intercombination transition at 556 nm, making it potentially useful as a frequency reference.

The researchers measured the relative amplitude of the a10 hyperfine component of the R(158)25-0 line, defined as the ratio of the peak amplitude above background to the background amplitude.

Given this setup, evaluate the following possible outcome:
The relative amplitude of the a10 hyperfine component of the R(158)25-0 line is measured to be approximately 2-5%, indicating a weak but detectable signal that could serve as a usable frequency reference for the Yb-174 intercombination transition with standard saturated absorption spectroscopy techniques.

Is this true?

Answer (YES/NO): NO